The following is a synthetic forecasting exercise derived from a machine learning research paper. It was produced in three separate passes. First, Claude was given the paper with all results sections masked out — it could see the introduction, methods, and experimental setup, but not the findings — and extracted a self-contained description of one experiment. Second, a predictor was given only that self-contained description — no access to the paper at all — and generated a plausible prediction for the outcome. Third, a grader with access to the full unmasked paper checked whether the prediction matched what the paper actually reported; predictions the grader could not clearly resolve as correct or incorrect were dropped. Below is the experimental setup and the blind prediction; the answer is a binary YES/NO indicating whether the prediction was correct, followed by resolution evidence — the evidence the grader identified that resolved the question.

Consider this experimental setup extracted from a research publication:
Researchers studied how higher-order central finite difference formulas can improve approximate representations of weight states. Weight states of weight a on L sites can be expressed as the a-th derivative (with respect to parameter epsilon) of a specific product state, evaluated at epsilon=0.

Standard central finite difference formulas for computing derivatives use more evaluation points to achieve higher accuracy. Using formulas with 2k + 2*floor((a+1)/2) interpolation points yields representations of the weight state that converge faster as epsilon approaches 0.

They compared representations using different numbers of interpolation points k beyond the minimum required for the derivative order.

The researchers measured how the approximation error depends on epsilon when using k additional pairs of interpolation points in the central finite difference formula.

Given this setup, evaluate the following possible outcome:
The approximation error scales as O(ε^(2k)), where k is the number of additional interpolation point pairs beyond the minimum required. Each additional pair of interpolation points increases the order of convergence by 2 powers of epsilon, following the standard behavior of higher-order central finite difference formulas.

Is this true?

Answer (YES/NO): NO